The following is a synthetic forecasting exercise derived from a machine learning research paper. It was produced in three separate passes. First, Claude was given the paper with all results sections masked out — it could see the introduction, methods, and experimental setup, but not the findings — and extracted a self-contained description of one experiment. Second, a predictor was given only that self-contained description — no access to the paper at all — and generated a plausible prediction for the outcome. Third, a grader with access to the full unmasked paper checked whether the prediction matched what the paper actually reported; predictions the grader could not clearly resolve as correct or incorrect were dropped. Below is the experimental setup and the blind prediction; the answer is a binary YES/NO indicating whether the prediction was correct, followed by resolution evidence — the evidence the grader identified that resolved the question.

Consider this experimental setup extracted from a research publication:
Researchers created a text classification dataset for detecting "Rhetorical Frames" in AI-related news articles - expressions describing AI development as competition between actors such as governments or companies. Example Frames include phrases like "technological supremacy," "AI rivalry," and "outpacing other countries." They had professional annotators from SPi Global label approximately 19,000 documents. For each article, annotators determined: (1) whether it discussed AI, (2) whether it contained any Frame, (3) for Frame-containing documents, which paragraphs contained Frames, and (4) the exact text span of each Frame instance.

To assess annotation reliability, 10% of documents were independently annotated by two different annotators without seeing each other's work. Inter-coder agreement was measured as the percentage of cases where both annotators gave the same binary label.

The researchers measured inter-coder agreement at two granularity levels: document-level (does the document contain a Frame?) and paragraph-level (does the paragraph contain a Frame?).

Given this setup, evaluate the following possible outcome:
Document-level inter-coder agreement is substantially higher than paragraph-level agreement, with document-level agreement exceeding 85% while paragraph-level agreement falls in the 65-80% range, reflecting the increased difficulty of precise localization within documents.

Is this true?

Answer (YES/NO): NO